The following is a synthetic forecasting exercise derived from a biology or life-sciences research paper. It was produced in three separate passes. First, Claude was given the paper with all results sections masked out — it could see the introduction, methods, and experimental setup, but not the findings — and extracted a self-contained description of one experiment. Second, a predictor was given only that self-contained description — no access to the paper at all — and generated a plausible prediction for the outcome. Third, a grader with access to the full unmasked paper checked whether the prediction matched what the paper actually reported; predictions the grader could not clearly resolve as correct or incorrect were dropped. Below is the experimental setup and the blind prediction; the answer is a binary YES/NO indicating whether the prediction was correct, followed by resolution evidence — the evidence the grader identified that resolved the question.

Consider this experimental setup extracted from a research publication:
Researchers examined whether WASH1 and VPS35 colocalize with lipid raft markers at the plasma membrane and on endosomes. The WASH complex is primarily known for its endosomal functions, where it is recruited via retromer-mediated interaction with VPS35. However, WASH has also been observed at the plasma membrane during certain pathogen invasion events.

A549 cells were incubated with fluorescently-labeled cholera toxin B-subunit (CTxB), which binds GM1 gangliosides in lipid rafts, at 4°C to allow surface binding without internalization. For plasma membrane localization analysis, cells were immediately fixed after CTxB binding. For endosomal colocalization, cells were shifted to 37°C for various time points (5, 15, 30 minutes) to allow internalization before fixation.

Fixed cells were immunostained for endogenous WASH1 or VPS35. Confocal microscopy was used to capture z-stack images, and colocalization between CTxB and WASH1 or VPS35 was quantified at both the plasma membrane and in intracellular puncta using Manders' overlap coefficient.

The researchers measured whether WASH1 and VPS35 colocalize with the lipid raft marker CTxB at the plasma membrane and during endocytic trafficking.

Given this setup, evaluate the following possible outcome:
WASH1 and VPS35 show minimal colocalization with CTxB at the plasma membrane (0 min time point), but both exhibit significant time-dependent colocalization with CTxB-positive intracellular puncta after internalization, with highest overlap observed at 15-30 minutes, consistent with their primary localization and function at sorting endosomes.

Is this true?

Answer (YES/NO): NO